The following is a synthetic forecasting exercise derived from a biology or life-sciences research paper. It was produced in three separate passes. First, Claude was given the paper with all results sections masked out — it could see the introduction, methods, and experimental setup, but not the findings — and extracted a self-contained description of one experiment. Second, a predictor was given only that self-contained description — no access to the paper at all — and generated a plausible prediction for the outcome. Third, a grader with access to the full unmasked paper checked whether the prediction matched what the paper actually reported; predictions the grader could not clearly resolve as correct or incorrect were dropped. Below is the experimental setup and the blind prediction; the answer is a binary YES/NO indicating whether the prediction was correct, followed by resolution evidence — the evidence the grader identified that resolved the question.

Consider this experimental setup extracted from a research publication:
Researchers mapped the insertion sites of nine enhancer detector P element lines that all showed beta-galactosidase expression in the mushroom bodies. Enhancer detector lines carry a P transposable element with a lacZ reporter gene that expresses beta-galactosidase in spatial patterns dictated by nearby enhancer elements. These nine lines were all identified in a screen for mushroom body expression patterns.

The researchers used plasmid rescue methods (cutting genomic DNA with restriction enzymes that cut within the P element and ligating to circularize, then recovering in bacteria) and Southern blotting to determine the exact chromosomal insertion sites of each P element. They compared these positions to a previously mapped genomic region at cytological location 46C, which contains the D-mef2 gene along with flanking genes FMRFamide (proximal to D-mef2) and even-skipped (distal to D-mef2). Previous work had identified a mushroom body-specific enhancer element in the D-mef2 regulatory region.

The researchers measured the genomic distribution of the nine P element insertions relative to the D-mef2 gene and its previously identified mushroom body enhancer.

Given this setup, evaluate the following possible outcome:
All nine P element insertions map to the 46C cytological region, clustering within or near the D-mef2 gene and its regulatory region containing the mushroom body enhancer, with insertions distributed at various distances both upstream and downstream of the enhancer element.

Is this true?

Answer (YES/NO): NO